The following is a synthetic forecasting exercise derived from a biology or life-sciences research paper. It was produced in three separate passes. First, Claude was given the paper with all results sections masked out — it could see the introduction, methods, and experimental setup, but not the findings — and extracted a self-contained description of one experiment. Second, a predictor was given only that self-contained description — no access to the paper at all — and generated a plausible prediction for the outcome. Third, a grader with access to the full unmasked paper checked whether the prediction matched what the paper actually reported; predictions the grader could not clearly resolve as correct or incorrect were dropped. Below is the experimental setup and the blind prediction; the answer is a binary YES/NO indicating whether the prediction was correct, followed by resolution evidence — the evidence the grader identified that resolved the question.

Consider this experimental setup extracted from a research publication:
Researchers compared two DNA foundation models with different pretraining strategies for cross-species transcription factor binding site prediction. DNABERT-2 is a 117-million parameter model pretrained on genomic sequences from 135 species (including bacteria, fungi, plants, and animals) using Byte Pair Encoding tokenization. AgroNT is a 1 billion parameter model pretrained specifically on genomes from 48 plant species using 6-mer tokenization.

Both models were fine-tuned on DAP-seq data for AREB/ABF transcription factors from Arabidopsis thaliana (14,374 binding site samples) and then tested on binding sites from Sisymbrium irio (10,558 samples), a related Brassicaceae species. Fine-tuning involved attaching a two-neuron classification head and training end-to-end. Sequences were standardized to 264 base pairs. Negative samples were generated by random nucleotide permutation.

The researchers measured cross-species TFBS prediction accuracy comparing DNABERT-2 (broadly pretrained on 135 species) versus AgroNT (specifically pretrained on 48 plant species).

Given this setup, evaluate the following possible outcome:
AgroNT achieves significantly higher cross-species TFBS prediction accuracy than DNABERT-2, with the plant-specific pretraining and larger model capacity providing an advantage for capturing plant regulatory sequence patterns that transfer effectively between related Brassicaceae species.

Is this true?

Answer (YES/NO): NO